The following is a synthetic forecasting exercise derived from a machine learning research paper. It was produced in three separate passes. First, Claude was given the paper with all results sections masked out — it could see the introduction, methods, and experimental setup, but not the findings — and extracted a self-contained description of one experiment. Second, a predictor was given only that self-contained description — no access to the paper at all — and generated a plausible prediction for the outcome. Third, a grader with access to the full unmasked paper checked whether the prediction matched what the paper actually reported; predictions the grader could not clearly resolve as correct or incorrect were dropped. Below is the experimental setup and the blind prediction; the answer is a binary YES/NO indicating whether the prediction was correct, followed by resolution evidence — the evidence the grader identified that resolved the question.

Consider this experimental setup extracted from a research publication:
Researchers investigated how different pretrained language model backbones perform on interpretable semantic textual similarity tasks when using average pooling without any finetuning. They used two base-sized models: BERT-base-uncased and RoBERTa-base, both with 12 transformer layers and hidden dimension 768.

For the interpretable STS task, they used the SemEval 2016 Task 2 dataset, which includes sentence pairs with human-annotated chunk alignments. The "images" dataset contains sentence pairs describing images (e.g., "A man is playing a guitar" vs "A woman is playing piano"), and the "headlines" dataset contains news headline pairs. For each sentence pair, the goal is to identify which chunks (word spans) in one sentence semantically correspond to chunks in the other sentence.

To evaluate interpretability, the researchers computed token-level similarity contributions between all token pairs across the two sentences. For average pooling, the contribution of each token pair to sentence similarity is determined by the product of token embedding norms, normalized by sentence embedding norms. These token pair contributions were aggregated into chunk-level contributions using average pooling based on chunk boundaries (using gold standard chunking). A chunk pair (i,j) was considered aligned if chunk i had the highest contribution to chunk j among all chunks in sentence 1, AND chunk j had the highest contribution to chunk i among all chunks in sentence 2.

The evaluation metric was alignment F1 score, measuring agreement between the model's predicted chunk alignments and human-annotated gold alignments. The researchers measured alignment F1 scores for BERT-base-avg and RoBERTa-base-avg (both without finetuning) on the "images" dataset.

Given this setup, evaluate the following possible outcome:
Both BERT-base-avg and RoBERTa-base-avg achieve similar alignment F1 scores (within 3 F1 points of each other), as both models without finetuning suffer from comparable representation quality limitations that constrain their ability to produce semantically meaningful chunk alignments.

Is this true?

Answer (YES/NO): NO